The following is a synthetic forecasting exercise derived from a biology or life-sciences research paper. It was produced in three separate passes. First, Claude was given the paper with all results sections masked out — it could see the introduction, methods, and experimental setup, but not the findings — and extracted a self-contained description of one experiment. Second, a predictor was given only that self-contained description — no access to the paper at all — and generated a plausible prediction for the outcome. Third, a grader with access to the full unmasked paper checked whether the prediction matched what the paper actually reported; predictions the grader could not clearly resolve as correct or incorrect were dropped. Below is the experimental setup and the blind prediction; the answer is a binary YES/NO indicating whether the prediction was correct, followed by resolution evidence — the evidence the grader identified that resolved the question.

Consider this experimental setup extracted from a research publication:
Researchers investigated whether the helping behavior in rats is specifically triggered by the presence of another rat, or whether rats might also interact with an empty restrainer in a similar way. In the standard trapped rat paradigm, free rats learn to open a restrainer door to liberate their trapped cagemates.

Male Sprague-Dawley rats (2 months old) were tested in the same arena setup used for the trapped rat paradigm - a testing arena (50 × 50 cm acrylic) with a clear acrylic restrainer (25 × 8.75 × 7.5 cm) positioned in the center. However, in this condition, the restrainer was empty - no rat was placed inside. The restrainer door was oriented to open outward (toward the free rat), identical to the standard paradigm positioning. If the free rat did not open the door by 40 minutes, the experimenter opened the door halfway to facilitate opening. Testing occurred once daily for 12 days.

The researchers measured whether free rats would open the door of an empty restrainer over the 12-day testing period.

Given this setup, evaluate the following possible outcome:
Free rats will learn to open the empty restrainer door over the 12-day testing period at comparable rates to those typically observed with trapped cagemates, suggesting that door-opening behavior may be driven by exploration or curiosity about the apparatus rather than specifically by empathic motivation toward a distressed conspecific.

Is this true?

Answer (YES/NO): NO